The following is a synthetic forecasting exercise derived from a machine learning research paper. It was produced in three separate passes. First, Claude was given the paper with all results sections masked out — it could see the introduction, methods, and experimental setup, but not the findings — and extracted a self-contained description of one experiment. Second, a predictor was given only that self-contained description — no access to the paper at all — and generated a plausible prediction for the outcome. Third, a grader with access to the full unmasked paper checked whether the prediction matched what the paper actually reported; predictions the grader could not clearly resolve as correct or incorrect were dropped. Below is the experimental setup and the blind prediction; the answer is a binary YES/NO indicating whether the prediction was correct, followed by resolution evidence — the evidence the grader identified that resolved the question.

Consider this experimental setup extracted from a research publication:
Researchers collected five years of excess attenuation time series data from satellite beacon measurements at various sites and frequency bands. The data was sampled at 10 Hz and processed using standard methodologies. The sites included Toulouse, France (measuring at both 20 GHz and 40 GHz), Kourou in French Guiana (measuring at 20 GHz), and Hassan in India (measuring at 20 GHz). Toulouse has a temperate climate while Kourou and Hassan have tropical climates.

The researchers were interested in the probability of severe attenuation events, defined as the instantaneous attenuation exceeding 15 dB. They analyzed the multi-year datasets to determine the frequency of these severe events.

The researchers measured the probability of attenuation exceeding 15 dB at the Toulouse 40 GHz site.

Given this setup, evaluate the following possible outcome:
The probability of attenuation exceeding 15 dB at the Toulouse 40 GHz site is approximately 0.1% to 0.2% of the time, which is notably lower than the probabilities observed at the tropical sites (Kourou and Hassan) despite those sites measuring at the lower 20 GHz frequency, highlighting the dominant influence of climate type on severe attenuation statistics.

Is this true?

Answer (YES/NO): NO